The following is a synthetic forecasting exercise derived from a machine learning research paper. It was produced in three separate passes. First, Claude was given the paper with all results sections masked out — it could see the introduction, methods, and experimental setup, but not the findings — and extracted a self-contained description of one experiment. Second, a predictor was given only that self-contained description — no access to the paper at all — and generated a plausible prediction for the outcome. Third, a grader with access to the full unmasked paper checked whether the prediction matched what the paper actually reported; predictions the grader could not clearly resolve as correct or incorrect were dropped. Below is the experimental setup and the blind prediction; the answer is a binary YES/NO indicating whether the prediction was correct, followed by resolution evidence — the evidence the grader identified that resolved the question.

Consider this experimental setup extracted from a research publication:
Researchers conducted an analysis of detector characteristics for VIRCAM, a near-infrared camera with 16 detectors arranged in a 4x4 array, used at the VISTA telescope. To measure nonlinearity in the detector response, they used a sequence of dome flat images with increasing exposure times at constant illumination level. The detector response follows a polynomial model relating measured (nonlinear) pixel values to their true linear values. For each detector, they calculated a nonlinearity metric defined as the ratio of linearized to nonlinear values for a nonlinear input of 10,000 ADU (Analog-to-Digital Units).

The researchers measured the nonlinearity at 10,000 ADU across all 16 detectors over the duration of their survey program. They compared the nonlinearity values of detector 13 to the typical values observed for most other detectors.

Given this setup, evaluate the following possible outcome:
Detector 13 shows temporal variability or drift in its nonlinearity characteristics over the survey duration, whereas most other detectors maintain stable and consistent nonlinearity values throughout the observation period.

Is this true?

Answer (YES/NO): NO